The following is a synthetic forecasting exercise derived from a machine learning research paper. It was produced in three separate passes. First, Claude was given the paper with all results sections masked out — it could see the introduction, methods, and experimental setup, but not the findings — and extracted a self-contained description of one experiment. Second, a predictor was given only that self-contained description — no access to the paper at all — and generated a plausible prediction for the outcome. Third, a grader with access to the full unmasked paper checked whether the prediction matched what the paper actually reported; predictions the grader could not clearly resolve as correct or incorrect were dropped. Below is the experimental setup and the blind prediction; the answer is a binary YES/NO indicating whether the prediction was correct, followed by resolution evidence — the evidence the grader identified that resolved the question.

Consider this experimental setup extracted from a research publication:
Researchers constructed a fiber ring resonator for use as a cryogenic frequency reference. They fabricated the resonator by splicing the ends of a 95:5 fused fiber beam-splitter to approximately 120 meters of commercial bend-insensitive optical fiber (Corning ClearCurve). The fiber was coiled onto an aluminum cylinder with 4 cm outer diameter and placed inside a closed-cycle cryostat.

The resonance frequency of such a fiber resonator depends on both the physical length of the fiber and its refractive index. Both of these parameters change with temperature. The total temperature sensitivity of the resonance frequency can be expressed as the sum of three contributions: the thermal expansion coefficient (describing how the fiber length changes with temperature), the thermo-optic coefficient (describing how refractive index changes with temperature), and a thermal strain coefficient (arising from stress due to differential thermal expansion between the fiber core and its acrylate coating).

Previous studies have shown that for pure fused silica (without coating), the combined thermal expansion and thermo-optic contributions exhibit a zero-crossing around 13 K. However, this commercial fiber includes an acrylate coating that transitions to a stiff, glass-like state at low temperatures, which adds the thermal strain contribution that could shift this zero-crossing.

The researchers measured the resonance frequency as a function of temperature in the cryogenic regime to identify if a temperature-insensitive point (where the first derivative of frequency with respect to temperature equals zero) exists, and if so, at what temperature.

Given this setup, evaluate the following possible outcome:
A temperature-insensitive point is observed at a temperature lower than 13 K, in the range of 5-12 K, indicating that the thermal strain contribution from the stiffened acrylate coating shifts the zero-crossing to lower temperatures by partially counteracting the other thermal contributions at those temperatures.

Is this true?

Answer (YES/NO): NO